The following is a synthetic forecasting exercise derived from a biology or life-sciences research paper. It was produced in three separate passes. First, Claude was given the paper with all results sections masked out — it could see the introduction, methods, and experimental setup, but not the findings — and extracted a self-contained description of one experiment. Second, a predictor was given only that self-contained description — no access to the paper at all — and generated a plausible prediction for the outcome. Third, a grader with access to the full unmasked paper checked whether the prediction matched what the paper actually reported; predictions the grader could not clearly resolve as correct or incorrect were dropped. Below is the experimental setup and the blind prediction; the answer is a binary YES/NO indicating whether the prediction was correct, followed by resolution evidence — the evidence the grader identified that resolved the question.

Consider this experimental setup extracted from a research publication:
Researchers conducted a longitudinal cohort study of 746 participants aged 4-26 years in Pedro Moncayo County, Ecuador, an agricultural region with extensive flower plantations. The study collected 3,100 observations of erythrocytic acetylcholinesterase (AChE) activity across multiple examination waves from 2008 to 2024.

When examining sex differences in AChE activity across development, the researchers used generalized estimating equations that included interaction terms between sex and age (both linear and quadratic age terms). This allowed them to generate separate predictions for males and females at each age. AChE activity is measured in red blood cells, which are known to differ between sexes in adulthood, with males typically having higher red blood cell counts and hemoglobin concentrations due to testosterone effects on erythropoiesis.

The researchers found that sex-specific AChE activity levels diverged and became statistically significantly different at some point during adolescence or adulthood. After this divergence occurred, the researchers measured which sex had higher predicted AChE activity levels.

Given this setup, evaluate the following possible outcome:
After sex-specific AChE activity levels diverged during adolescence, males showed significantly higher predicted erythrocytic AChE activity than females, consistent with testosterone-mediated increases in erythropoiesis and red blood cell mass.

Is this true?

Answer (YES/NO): YES